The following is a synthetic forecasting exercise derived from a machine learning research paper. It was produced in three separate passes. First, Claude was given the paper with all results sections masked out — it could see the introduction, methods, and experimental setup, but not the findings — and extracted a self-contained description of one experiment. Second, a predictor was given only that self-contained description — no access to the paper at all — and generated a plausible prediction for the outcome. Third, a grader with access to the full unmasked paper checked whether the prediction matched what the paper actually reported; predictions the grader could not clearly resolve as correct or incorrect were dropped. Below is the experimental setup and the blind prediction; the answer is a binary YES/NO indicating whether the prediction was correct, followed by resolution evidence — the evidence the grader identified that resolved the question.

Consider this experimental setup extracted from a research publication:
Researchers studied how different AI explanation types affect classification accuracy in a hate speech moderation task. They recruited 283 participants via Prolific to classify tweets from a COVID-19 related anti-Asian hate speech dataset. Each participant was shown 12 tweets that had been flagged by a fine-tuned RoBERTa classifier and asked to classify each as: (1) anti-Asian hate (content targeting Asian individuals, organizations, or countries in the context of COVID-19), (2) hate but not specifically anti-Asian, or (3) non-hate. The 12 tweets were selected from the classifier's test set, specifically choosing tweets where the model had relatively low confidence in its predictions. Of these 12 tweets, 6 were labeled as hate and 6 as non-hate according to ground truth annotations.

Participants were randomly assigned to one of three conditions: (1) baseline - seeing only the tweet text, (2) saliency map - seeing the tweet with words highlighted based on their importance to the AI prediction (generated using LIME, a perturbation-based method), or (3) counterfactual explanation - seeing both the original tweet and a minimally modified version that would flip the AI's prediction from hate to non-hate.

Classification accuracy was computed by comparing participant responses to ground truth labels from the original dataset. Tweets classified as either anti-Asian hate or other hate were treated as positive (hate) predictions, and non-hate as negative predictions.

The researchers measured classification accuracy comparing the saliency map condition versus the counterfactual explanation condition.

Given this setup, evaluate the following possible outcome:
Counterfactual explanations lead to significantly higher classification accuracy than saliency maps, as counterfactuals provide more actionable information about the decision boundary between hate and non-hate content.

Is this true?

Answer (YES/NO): NO